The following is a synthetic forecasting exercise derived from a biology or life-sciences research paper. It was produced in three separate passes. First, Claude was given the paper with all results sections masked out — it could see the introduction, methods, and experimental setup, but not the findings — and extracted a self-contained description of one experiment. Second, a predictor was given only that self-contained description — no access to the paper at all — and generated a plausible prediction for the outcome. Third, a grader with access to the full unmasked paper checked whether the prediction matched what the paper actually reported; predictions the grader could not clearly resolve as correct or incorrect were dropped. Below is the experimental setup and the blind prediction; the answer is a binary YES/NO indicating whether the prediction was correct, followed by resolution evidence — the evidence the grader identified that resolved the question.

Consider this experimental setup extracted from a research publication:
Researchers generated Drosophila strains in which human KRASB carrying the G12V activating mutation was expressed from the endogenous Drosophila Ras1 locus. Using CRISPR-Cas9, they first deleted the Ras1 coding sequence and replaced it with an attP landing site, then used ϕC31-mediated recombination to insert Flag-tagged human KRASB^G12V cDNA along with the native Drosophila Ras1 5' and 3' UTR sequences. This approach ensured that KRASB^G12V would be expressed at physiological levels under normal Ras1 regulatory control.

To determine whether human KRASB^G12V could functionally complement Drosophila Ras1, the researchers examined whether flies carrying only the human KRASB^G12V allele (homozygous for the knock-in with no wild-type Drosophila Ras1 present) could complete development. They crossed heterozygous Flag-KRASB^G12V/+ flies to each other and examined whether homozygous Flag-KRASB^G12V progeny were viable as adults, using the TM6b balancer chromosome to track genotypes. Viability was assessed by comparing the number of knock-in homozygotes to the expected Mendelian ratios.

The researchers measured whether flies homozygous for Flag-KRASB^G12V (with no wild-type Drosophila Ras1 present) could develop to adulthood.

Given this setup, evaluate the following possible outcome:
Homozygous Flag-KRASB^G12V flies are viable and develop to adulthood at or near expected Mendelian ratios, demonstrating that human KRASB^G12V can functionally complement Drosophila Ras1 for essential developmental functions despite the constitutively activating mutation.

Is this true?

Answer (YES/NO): NO